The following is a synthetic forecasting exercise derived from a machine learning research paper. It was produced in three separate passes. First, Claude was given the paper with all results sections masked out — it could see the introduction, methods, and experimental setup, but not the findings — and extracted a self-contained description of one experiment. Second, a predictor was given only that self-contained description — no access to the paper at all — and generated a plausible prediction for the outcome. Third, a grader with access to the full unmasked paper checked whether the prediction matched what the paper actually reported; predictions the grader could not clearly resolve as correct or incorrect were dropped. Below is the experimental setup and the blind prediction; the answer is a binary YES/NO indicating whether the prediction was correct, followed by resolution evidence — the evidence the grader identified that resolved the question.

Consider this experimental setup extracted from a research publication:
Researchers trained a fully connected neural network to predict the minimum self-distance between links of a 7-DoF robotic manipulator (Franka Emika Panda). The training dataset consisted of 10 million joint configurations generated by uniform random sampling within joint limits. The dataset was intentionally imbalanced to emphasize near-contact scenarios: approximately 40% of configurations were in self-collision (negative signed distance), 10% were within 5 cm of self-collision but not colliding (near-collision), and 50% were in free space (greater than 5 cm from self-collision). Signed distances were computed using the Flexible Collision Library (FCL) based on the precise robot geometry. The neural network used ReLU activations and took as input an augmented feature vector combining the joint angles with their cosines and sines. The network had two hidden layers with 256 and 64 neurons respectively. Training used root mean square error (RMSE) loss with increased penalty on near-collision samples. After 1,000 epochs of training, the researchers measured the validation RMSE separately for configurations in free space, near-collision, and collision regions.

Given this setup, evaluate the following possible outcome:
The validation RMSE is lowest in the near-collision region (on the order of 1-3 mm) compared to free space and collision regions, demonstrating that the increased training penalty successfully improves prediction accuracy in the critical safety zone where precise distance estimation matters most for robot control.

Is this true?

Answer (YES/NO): NO